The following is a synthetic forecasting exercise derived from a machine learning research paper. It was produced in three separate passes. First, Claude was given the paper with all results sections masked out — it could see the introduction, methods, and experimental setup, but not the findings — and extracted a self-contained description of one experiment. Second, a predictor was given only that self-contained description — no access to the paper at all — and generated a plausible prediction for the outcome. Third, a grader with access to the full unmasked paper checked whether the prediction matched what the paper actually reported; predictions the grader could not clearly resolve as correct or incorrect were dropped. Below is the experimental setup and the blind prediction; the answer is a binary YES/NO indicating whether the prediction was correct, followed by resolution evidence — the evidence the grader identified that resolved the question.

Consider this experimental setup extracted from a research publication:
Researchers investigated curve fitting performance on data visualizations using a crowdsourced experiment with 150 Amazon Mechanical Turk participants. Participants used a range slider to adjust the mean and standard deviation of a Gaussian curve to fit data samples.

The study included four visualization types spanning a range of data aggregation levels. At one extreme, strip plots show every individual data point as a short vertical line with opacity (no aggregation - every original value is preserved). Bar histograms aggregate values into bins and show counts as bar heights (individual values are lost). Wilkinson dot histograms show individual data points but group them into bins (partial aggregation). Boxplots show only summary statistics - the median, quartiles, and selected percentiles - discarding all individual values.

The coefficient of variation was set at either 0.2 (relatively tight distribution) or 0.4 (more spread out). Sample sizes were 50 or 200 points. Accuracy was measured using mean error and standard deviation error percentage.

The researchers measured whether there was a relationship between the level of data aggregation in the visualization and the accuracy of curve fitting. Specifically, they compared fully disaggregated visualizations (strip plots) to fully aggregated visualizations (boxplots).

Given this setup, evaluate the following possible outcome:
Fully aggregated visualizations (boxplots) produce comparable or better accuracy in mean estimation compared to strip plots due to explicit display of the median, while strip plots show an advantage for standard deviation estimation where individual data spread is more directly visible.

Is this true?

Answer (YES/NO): YES